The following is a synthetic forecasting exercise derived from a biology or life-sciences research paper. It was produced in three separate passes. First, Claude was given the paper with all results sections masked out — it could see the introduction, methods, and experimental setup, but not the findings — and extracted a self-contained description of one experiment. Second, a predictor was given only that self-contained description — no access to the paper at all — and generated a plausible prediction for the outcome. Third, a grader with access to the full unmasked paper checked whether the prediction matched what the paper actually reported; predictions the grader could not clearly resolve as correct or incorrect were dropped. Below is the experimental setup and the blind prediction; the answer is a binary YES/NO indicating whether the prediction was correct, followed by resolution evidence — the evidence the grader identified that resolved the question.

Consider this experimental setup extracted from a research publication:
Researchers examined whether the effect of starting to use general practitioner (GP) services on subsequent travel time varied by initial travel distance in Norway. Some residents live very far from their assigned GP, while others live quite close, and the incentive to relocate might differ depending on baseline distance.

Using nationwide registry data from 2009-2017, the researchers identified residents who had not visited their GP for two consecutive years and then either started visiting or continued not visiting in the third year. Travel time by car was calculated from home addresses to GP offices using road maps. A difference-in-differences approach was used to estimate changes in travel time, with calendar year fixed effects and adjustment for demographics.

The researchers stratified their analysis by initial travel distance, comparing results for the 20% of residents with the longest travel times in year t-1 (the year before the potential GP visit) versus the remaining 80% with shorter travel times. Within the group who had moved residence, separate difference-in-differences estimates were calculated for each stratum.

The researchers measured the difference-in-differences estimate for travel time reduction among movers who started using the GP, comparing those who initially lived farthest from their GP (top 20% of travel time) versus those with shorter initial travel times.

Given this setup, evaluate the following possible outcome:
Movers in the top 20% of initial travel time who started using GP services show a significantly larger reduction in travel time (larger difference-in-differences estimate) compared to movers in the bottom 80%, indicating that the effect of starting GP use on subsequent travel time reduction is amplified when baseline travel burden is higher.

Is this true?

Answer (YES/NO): YES